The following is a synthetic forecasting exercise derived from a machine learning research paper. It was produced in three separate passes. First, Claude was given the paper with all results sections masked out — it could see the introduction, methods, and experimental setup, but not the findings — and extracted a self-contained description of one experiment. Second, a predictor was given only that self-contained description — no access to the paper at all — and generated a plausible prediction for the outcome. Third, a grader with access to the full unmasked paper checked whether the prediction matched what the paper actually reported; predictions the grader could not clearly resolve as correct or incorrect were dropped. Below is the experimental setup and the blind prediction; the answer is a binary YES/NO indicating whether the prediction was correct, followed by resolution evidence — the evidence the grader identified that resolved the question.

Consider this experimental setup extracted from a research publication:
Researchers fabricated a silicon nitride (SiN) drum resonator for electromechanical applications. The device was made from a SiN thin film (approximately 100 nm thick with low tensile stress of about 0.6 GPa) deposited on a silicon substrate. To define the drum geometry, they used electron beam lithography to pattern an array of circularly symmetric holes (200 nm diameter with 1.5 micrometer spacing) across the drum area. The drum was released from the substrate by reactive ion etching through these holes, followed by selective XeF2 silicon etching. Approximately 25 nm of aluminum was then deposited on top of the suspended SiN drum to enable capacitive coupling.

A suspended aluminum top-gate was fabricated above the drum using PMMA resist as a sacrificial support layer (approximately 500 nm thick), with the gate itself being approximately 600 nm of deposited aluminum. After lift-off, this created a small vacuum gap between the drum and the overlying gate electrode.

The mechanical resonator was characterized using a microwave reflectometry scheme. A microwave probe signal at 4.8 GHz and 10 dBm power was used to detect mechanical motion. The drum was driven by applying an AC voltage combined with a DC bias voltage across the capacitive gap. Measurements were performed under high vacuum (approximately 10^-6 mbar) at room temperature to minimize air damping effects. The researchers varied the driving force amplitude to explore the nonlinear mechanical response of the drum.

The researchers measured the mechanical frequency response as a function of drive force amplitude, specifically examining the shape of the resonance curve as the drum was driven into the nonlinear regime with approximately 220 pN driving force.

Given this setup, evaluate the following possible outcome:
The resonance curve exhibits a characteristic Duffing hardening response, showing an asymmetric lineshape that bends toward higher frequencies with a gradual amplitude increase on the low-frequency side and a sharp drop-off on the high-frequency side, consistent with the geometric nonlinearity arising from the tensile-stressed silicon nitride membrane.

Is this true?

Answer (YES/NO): YES